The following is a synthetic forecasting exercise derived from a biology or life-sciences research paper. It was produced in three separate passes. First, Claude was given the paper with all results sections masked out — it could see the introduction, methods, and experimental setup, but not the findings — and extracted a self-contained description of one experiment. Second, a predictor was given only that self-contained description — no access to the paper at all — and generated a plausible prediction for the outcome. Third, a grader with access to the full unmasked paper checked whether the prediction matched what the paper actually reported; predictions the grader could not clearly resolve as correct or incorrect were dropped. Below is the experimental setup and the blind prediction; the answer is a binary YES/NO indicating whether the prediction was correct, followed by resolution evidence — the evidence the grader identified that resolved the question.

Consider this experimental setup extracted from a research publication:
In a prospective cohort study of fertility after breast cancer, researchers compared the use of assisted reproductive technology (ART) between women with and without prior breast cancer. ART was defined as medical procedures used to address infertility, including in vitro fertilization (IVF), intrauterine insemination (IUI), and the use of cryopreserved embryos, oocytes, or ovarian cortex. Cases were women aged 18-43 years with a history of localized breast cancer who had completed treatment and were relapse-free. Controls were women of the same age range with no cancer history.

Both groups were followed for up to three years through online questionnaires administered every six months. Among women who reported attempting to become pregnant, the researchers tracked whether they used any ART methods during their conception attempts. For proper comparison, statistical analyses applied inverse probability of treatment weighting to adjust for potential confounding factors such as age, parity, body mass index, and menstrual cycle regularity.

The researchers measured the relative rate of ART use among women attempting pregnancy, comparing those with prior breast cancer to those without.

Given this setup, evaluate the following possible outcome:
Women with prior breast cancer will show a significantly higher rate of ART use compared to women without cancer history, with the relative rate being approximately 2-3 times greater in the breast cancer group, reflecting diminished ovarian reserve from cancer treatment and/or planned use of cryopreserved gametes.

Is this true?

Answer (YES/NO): NO